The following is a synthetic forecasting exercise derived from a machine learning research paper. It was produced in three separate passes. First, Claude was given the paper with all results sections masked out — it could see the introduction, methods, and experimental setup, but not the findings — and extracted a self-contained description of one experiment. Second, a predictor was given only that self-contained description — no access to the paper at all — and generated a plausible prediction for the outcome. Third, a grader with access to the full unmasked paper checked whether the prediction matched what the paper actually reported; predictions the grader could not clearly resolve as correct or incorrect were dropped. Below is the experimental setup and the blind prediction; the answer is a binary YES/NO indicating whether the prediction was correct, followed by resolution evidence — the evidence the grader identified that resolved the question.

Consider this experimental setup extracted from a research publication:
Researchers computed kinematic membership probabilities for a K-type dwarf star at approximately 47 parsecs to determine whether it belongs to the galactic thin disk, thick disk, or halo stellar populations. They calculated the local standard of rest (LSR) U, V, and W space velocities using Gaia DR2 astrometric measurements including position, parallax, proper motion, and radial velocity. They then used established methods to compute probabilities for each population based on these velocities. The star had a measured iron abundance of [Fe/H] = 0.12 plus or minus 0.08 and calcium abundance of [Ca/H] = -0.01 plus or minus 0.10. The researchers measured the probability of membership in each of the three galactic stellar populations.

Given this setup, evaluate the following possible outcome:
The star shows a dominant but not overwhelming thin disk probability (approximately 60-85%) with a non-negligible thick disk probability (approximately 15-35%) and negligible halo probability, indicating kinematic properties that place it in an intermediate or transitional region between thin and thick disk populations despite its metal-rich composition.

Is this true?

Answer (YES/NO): NO